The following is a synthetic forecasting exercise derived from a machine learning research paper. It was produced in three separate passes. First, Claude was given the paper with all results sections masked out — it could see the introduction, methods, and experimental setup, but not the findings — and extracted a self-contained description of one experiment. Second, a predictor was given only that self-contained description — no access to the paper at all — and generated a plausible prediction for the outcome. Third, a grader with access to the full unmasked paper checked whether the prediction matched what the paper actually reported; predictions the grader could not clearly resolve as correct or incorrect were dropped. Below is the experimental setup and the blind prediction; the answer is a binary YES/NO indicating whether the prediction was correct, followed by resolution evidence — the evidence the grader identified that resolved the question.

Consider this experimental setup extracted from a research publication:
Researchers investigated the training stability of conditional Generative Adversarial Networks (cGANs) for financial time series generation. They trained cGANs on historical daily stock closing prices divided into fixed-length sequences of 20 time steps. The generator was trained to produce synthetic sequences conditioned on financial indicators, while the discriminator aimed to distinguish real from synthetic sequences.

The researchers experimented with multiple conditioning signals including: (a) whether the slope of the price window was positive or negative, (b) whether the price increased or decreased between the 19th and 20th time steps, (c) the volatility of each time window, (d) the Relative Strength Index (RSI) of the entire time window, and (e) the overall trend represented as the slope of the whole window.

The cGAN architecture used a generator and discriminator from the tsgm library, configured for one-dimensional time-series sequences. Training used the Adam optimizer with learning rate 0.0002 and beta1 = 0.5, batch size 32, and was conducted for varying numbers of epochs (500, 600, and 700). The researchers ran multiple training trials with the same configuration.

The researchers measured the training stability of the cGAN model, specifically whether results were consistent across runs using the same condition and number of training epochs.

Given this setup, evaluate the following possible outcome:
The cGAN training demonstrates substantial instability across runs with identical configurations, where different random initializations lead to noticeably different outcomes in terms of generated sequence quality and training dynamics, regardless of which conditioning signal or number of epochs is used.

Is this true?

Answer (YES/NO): YES